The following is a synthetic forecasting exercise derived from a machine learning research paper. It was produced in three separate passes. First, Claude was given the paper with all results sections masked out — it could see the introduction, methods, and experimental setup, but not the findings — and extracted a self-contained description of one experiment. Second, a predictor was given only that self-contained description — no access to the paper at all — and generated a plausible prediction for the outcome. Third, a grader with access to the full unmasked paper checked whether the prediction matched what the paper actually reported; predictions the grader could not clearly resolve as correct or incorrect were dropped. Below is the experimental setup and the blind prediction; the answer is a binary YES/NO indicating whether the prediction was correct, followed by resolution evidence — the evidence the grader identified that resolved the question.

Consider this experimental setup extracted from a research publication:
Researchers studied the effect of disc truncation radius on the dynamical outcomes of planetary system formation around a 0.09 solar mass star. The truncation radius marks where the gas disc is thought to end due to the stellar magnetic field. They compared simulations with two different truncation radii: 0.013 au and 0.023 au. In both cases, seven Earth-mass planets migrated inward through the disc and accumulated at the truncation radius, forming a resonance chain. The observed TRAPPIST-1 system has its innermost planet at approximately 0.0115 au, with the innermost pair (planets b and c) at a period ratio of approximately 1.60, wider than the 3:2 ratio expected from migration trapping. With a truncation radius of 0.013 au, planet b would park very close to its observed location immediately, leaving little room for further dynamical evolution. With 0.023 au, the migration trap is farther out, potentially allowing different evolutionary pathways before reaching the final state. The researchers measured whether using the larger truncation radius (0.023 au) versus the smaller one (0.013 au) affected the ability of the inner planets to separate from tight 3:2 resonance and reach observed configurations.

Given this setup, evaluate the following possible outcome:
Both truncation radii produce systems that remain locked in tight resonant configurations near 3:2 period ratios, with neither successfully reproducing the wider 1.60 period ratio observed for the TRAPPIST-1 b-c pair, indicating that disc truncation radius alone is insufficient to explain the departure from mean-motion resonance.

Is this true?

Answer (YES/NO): YES